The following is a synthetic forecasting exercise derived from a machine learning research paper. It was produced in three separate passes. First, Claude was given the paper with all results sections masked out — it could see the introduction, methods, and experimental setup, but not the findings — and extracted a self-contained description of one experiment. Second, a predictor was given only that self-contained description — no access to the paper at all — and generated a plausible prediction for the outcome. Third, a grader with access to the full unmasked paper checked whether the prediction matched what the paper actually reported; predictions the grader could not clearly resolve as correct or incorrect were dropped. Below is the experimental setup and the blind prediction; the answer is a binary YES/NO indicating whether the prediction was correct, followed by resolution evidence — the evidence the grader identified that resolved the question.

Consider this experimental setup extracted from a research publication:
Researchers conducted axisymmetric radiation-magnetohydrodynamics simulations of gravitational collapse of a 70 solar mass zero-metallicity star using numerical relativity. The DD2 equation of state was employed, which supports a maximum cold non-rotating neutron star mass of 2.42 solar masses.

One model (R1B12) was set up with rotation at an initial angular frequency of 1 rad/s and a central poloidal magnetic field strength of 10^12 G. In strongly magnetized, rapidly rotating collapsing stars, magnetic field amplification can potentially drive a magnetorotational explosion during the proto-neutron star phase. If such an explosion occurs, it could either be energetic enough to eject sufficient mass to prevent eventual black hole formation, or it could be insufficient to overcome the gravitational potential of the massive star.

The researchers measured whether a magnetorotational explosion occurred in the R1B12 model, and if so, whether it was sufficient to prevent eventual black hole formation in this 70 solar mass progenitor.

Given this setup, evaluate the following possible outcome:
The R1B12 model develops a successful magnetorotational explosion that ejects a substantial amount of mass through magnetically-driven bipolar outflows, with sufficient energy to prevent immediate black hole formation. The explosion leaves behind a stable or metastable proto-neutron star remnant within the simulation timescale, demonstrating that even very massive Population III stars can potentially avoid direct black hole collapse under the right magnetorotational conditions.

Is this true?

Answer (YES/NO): NO